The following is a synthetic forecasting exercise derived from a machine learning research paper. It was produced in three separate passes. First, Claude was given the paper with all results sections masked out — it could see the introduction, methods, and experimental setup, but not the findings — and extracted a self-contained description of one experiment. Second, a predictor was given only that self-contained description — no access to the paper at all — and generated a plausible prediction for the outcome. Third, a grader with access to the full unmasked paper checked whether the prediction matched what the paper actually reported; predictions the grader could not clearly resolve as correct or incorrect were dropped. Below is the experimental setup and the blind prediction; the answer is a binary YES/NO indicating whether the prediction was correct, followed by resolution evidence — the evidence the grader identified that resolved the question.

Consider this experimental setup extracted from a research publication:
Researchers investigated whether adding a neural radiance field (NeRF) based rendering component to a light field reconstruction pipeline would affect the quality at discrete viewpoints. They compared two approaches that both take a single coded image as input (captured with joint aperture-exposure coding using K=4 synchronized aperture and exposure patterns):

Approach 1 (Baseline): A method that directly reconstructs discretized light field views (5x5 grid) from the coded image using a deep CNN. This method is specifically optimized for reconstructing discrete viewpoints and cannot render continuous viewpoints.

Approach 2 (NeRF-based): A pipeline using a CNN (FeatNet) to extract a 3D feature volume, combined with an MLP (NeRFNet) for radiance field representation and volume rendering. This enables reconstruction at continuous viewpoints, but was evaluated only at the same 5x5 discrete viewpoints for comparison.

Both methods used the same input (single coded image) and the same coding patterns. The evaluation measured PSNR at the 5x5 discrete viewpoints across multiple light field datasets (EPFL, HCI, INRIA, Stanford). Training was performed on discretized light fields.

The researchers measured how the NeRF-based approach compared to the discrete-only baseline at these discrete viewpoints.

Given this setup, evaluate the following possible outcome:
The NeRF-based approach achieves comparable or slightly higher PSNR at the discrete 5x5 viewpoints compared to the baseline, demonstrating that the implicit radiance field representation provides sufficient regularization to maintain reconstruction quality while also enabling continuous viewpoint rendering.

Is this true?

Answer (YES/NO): NO